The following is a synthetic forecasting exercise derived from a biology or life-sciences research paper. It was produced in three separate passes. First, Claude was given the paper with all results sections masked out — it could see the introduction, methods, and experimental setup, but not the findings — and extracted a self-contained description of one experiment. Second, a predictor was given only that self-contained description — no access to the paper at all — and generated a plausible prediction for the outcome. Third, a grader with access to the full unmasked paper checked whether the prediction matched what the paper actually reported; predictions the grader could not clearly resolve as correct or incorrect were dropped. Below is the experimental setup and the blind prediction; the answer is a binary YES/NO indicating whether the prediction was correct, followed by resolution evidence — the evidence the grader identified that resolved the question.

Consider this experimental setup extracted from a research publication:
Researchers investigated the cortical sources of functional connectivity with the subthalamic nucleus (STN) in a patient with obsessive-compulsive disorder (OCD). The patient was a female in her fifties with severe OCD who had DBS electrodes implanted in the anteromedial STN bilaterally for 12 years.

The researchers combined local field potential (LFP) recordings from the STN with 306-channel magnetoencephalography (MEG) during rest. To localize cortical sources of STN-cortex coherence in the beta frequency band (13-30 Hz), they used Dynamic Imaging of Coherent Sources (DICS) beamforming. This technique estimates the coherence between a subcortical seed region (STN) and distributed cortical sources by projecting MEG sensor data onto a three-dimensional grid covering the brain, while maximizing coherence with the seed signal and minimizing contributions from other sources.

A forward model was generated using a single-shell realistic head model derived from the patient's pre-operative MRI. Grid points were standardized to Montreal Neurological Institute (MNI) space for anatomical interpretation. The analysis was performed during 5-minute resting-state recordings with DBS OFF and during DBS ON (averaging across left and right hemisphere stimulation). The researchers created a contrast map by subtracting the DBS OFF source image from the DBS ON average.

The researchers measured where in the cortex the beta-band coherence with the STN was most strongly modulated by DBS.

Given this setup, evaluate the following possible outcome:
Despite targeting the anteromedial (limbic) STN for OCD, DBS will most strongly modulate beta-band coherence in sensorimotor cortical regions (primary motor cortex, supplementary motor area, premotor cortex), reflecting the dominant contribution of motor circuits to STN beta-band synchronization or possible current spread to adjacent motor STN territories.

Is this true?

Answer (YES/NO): YES